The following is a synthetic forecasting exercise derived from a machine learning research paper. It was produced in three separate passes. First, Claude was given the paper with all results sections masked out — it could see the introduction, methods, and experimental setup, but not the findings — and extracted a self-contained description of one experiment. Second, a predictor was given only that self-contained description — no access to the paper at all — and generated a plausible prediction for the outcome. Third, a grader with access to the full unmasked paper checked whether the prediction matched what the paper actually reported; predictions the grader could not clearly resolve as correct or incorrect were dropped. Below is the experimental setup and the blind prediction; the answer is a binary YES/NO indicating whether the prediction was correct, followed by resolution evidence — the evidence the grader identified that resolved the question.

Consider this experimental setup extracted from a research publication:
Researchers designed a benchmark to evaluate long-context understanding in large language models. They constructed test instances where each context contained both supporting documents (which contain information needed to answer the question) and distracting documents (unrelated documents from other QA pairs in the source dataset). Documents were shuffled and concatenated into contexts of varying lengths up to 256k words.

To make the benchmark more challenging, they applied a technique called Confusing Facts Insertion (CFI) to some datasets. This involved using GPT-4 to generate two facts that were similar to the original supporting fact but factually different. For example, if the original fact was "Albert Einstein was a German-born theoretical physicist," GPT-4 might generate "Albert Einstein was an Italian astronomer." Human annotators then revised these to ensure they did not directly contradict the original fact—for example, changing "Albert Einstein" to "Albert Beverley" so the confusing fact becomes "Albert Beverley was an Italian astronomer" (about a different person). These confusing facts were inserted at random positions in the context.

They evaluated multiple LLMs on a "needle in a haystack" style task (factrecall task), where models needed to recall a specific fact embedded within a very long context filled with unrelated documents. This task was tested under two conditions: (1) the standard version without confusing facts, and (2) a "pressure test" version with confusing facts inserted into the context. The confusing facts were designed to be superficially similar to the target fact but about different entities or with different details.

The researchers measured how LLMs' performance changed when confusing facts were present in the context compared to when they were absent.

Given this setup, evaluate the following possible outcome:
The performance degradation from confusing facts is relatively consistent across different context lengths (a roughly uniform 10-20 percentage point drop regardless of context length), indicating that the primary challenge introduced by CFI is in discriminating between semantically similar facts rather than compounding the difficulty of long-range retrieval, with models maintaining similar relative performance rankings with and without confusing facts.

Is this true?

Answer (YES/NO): NO